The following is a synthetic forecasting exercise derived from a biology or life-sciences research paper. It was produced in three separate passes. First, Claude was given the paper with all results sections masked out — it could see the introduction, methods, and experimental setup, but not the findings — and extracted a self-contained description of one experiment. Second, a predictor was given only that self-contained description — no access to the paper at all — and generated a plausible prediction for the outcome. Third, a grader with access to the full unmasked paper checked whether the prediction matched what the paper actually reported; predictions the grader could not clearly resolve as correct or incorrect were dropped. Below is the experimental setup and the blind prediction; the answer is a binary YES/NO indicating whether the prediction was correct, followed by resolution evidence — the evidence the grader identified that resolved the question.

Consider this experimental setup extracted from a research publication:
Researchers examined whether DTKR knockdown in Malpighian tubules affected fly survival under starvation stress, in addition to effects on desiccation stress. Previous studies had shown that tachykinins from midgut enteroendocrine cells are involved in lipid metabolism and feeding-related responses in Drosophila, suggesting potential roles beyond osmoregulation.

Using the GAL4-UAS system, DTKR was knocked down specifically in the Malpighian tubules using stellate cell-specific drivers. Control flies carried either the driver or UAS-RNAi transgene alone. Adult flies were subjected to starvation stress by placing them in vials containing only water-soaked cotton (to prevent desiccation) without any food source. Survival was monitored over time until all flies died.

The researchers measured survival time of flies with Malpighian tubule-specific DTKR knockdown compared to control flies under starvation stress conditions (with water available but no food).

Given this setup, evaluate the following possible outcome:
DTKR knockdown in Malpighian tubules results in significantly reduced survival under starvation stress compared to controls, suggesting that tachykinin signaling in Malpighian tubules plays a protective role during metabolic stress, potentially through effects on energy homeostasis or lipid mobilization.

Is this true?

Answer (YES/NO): NO